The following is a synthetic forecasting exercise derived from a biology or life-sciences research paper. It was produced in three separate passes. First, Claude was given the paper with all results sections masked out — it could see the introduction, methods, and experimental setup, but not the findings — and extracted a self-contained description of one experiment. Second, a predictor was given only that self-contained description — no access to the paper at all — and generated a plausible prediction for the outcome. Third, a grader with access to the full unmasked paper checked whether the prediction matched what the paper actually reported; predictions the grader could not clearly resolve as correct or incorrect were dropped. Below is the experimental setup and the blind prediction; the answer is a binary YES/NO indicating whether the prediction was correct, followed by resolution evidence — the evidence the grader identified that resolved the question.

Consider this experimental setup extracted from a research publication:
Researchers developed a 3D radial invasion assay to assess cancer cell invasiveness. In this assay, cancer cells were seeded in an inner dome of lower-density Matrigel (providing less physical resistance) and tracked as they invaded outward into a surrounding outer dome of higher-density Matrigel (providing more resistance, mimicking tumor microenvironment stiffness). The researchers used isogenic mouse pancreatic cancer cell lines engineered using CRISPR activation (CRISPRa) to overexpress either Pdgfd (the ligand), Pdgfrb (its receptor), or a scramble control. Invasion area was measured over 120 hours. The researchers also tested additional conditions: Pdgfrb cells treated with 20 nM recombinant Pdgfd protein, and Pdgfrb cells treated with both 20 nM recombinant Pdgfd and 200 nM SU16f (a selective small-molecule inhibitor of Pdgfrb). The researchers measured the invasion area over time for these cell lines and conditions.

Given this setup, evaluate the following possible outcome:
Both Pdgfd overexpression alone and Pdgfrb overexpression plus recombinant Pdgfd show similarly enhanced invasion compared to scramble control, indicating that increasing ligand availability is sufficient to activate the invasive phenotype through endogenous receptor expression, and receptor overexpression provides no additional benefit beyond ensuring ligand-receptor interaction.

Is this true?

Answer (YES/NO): NO